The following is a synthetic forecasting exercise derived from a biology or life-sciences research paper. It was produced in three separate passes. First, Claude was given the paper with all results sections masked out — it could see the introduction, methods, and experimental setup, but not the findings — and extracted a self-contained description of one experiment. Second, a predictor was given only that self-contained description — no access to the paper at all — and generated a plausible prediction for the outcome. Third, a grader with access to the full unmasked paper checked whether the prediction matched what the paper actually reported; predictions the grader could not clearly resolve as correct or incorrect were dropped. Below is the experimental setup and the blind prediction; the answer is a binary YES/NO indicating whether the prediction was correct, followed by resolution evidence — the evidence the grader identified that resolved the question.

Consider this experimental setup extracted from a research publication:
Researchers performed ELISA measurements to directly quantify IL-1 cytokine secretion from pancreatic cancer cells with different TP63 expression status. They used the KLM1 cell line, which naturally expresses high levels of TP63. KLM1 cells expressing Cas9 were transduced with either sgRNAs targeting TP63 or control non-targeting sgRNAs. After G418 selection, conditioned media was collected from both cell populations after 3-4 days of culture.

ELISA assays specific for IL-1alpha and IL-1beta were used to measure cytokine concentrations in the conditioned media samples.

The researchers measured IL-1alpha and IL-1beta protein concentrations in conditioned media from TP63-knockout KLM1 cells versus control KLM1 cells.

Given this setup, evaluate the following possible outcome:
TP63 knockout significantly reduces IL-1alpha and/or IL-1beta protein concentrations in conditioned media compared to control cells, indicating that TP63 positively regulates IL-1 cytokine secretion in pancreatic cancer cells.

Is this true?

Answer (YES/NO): YES